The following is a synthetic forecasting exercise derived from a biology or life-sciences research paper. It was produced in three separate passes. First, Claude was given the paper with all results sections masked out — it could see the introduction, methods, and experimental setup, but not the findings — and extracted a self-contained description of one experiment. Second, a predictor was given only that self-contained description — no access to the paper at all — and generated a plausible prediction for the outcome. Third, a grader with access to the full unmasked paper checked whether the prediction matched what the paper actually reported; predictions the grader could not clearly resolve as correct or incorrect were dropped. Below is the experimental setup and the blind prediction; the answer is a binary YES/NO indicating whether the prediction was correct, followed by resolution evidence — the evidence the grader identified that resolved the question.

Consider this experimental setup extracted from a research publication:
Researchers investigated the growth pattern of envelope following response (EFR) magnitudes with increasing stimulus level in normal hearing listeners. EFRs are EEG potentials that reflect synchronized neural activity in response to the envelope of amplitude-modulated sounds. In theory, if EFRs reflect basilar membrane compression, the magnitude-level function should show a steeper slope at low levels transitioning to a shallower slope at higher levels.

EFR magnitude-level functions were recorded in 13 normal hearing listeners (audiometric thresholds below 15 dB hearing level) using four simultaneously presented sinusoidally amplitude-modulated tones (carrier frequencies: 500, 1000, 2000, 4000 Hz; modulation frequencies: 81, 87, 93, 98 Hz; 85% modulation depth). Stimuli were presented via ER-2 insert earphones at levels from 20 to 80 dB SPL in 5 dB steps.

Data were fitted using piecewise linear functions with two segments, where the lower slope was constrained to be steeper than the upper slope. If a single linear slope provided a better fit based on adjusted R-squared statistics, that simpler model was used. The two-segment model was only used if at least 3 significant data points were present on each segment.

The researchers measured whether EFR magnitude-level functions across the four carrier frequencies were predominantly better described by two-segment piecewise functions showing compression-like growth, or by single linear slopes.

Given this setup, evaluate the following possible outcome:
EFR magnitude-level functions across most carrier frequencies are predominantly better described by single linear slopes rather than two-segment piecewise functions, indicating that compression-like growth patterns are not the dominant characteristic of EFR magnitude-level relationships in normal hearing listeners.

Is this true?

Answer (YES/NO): NO